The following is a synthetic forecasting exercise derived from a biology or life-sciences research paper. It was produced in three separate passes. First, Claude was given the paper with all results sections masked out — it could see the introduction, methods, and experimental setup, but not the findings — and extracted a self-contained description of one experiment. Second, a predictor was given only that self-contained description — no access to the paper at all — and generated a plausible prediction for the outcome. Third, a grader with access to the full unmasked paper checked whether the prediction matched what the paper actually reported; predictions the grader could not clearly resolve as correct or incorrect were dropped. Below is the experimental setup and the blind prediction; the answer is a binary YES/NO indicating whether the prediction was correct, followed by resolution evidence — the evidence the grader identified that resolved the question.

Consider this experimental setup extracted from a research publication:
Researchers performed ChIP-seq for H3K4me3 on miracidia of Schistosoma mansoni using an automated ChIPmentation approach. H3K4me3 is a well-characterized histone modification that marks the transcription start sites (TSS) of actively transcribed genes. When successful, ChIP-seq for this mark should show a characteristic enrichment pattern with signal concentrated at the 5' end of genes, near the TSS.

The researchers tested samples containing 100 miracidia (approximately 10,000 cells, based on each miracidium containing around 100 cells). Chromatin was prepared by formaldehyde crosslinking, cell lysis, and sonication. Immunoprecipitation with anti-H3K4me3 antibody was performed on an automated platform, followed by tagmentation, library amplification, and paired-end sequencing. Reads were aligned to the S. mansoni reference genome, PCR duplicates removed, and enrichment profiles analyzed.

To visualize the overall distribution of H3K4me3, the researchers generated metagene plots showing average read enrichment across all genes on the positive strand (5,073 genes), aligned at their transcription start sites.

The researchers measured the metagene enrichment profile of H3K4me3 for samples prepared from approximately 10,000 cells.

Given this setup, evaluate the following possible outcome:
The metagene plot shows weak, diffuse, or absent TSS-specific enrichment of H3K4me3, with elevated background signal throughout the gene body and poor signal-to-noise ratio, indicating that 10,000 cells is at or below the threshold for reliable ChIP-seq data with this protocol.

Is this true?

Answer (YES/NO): NO